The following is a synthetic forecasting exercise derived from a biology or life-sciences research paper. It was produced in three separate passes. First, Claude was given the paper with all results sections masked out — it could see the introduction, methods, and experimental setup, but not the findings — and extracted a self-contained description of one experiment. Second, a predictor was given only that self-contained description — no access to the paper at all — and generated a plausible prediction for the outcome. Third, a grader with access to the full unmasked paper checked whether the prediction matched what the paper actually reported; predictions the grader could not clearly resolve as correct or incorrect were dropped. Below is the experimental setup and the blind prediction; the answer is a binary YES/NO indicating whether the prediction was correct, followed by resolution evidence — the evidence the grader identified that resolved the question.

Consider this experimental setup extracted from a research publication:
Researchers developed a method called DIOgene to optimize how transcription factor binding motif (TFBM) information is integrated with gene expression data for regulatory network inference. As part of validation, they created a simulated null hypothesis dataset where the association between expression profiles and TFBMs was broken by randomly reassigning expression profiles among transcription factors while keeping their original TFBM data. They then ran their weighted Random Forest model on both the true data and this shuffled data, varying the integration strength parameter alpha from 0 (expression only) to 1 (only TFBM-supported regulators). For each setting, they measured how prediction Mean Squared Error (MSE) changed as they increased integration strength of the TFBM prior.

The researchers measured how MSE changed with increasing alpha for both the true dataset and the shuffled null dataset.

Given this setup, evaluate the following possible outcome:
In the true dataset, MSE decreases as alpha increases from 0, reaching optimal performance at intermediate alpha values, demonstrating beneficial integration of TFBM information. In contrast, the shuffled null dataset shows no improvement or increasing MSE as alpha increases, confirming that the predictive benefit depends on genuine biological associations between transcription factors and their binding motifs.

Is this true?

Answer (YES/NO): NO